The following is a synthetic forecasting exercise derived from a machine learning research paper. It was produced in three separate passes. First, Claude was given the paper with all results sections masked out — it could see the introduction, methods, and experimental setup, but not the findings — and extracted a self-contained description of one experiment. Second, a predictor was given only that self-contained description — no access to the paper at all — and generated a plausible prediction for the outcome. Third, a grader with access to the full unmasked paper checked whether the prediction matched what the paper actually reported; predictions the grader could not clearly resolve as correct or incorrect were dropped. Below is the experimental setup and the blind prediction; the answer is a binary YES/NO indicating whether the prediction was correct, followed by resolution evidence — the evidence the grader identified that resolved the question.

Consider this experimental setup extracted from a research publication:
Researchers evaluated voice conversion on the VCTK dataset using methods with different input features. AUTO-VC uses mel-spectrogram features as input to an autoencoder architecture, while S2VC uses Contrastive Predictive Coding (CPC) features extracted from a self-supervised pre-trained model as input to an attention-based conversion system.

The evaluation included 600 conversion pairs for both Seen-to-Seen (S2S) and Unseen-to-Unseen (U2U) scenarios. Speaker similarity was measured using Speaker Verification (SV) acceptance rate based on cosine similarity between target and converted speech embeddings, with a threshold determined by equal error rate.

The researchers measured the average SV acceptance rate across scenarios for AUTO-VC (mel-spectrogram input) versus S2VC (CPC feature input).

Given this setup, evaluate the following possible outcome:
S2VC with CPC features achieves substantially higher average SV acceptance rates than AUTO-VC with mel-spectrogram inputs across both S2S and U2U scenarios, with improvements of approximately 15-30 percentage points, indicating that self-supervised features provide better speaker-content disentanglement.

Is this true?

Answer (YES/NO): NO